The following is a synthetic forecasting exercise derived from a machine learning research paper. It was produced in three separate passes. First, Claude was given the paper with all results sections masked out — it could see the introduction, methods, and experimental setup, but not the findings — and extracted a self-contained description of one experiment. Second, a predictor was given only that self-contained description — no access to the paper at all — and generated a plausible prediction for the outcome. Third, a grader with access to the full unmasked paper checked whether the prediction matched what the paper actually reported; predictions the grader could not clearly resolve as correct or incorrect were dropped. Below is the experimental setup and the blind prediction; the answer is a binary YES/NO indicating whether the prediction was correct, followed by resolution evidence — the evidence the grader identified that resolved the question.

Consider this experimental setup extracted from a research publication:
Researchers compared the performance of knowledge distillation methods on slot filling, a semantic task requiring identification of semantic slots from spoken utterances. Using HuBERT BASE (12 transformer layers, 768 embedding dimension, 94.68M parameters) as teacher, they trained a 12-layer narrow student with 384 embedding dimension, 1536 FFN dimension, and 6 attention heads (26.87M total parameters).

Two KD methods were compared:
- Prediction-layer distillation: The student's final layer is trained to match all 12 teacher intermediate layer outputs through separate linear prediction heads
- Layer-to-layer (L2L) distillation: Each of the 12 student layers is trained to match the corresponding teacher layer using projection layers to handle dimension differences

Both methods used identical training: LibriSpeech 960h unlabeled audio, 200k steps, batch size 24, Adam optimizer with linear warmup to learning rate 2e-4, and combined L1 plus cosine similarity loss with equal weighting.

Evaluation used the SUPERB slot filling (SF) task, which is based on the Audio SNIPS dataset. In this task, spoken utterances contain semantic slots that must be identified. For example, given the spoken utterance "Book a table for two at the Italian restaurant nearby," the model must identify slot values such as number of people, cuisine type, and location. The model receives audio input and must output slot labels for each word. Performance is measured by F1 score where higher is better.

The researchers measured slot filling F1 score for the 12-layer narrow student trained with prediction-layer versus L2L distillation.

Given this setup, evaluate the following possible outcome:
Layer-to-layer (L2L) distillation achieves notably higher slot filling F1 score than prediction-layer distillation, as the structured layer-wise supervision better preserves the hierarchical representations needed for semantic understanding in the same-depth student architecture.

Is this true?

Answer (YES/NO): YES